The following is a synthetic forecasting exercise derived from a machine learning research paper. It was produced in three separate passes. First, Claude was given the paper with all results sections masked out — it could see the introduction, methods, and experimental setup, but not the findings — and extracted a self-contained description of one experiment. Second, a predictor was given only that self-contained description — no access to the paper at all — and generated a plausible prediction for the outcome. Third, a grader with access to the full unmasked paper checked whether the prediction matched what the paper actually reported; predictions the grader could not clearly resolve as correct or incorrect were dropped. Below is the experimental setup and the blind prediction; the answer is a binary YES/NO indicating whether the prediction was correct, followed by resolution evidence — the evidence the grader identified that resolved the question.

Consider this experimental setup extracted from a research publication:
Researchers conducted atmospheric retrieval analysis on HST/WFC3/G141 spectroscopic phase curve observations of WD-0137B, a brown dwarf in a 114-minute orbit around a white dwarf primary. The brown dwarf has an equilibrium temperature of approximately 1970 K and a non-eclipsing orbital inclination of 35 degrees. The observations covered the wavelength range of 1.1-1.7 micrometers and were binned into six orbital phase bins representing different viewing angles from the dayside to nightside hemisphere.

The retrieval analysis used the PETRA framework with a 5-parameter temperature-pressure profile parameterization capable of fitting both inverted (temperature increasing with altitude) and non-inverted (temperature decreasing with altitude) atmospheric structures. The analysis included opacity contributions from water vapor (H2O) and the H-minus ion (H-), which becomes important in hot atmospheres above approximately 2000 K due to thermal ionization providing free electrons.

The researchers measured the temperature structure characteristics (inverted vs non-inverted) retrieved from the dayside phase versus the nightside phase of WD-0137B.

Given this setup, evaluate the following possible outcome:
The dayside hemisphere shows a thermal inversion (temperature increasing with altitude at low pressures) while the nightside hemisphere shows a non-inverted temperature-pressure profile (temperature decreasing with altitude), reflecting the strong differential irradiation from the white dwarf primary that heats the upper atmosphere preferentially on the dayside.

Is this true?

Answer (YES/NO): YES